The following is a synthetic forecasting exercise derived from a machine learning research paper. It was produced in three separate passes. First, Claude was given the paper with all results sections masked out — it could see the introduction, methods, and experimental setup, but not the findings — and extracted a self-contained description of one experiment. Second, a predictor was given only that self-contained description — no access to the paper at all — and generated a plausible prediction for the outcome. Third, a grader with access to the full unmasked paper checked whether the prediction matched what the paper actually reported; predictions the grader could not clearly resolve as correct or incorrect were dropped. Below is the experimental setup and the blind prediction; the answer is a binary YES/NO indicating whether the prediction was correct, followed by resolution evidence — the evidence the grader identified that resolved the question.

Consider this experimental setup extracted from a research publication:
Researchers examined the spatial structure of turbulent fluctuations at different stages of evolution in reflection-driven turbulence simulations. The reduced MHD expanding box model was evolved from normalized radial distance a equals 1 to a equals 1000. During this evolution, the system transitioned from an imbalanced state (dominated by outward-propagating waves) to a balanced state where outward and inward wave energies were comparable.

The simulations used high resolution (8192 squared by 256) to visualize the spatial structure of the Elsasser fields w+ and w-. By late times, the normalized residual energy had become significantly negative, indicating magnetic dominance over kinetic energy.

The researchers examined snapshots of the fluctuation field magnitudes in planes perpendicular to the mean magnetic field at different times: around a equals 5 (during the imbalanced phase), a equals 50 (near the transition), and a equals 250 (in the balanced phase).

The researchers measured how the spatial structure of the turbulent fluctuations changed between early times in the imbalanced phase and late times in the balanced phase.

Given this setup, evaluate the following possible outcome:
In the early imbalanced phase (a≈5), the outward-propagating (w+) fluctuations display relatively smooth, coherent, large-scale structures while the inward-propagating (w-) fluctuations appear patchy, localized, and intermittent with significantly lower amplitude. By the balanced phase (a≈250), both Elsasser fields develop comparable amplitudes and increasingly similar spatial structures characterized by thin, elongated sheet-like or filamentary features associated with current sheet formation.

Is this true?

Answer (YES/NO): NO